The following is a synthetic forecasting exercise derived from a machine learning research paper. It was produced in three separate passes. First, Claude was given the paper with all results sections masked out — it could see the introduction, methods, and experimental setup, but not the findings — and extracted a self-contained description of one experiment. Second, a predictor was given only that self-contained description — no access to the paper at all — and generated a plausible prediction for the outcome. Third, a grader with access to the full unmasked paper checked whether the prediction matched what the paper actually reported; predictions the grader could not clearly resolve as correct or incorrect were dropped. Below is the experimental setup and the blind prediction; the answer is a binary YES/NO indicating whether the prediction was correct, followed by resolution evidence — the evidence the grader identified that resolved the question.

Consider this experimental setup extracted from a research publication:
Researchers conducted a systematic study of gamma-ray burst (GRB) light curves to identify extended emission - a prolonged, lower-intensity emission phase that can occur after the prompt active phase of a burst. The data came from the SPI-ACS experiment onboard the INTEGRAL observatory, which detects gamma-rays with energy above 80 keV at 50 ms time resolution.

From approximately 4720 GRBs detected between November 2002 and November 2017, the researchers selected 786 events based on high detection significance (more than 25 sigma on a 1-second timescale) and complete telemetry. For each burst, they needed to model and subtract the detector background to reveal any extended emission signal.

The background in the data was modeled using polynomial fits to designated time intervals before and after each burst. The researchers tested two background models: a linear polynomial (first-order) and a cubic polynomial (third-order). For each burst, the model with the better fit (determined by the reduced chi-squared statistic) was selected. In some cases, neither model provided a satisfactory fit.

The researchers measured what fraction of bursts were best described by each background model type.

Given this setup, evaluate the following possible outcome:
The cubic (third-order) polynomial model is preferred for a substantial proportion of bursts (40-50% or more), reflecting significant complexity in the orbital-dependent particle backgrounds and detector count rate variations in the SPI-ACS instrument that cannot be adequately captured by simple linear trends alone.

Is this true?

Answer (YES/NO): YES